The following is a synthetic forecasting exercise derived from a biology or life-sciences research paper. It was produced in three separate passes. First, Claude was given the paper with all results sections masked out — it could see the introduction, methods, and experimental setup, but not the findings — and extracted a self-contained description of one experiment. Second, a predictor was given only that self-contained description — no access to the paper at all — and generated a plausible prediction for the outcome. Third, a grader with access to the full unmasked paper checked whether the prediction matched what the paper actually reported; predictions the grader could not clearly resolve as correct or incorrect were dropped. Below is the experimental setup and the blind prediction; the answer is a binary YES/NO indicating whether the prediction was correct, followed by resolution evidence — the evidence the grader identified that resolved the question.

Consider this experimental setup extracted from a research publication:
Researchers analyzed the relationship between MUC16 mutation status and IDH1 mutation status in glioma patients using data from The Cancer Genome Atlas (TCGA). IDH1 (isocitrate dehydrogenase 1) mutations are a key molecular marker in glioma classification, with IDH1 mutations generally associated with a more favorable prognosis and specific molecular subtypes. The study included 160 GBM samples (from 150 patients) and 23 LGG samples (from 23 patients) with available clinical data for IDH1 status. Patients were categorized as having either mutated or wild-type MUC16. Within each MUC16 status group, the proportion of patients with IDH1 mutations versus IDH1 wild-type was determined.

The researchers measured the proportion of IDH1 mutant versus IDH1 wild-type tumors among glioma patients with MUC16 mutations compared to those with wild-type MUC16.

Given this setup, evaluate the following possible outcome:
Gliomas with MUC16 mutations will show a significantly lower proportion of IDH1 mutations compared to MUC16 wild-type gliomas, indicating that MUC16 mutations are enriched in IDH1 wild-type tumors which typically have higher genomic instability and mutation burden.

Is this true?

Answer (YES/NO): NO